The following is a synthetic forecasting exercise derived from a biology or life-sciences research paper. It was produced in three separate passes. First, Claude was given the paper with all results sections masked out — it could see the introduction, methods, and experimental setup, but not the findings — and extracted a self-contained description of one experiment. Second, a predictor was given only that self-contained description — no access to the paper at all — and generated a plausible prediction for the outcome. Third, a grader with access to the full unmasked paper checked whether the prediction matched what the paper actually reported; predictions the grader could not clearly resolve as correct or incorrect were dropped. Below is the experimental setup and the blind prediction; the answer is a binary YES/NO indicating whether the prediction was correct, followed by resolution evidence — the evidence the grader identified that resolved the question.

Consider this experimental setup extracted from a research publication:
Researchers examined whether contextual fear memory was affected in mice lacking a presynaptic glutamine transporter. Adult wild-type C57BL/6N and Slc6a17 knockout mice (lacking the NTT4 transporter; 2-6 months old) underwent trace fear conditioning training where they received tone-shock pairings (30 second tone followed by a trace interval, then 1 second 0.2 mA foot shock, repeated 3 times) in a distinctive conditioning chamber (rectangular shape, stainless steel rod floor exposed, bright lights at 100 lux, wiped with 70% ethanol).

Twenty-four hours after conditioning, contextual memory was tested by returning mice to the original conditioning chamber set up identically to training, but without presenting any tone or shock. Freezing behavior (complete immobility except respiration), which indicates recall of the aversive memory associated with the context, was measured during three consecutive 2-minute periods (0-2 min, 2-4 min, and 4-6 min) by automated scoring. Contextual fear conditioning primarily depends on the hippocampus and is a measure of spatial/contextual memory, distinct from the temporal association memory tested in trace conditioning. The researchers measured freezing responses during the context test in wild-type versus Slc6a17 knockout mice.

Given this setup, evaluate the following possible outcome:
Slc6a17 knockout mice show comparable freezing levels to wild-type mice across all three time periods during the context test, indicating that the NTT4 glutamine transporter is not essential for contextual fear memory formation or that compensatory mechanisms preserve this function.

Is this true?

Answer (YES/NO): NO